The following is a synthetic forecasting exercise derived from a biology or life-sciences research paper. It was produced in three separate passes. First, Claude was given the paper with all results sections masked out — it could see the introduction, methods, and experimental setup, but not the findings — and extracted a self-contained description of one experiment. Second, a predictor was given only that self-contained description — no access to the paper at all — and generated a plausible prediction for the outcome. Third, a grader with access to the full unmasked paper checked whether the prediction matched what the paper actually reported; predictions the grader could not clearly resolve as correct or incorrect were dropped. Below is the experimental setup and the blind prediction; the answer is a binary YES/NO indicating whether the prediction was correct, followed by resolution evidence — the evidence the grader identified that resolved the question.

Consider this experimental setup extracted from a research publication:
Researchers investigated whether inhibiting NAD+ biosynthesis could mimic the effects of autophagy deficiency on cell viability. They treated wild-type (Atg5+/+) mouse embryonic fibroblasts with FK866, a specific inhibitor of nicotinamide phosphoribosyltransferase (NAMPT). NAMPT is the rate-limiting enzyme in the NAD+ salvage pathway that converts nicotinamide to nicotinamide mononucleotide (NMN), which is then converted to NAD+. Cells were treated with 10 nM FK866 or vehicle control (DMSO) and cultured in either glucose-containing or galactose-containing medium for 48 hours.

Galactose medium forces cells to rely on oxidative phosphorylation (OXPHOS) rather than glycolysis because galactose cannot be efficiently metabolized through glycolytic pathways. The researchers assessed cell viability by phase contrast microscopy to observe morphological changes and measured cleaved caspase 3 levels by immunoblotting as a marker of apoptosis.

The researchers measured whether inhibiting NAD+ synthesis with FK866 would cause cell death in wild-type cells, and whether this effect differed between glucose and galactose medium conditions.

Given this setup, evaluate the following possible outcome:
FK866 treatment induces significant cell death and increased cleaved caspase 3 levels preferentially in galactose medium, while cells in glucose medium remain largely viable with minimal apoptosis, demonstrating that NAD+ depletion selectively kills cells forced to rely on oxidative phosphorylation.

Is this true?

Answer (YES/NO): YES